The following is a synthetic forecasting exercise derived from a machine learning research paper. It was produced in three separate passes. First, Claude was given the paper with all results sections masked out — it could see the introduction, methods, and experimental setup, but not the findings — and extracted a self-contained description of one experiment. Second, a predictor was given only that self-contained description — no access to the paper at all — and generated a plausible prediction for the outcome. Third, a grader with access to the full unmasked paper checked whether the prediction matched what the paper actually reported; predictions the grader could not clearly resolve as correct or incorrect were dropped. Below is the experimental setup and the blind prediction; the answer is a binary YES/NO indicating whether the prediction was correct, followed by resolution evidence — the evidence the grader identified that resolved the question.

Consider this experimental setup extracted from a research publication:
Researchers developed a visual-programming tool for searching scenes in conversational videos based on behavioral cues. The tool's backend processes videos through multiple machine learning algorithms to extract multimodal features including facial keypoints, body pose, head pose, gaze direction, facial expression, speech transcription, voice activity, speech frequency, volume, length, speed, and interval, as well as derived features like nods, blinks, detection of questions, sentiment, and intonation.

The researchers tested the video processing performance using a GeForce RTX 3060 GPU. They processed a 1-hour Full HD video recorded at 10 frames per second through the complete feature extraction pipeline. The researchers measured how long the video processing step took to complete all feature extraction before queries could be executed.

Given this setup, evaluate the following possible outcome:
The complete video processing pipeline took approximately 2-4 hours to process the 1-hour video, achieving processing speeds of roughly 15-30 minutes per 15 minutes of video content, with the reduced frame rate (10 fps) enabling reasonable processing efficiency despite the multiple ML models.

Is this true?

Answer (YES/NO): NO